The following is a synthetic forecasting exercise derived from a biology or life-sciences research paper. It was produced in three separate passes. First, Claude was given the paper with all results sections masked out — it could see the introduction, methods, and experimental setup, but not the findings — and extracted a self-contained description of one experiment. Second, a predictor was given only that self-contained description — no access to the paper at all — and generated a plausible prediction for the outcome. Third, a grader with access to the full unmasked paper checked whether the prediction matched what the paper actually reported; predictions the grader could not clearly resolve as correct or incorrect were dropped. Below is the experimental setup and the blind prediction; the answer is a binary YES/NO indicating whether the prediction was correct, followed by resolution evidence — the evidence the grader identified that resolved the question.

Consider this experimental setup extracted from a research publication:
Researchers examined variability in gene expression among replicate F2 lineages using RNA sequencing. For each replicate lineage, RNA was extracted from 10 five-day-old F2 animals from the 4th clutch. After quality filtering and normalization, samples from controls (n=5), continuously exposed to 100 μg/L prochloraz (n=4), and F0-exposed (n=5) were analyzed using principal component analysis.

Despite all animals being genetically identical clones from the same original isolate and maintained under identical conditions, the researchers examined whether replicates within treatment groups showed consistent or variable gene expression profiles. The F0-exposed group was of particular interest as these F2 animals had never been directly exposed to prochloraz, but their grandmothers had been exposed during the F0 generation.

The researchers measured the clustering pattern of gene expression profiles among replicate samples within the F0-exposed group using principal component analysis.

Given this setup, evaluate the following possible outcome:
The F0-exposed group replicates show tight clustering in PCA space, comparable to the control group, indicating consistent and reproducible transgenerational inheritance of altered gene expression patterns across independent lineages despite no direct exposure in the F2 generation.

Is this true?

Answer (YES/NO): NO